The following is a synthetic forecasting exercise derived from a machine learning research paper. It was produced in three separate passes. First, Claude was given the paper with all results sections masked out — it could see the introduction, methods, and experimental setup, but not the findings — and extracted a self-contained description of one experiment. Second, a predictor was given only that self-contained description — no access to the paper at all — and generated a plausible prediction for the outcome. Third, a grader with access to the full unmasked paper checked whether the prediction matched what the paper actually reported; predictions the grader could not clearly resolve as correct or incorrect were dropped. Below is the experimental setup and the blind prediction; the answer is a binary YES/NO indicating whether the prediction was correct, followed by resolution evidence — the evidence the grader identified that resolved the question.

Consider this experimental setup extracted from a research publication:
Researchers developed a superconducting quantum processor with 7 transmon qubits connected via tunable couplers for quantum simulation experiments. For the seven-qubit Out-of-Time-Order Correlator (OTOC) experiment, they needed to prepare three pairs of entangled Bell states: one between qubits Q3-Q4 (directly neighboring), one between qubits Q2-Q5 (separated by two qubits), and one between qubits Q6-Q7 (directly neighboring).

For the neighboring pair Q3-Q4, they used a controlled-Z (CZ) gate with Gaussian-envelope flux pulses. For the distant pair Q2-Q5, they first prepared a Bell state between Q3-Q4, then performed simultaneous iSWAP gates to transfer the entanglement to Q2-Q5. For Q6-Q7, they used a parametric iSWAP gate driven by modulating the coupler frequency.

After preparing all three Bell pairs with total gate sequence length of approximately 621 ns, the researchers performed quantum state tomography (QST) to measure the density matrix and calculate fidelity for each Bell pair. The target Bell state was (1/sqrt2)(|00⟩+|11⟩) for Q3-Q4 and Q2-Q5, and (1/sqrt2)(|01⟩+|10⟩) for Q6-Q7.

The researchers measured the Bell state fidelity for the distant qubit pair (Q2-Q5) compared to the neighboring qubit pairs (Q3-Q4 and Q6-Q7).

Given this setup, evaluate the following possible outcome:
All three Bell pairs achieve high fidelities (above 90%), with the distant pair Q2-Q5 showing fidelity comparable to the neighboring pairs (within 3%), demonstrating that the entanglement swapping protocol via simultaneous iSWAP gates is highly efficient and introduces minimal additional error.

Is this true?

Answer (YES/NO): NO